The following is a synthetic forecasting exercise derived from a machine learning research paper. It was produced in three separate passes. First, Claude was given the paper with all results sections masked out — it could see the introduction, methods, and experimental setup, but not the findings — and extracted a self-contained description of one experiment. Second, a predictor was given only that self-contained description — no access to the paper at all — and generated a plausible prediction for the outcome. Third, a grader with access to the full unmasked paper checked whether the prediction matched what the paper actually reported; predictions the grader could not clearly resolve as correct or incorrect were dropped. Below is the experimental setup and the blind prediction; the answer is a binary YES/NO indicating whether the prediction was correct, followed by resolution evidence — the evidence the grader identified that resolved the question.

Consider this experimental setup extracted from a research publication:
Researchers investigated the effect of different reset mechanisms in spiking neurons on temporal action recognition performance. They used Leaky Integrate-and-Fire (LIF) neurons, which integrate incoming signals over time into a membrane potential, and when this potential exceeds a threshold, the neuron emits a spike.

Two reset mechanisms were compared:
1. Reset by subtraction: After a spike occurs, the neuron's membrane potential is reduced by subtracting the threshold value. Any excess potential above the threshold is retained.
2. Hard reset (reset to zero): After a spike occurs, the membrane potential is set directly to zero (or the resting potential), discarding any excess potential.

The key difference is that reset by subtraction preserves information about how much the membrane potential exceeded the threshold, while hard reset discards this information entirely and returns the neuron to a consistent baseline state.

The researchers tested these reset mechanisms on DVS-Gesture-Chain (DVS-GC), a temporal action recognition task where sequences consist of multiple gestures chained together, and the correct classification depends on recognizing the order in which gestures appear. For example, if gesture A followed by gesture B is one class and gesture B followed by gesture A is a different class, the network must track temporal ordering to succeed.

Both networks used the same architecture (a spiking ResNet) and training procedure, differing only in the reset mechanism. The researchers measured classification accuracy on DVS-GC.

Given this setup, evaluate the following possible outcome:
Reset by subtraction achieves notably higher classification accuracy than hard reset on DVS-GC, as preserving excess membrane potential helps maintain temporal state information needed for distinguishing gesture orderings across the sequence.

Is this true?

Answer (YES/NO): NO